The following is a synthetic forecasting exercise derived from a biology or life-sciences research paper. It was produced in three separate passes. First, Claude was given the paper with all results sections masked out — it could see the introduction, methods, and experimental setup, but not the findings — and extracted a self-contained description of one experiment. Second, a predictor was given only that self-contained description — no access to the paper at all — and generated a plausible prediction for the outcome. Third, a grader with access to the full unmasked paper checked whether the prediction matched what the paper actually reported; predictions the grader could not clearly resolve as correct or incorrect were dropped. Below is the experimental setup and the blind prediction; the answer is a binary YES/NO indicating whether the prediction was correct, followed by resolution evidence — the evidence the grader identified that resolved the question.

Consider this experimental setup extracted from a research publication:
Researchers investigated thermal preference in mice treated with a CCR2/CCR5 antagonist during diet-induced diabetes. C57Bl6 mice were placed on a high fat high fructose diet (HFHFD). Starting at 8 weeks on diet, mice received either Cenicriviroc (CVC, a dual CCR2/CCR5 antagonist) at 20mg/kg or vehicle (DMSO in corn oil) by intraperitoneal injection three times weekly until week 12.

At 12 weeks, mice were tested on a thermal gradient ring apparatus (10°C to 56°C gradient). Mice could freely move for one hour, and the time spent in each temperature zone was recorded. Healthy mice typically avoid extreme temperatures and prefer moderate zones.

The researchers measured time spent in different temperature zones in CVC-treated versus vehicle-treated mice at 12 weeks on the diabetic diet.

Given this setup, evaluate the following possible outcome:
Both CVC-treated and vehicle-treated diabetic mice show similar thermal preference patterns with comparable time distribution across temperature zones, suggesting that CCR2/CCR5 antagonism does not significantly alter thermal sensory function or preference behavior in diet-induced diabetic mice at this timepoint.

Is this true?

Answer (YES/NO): NO